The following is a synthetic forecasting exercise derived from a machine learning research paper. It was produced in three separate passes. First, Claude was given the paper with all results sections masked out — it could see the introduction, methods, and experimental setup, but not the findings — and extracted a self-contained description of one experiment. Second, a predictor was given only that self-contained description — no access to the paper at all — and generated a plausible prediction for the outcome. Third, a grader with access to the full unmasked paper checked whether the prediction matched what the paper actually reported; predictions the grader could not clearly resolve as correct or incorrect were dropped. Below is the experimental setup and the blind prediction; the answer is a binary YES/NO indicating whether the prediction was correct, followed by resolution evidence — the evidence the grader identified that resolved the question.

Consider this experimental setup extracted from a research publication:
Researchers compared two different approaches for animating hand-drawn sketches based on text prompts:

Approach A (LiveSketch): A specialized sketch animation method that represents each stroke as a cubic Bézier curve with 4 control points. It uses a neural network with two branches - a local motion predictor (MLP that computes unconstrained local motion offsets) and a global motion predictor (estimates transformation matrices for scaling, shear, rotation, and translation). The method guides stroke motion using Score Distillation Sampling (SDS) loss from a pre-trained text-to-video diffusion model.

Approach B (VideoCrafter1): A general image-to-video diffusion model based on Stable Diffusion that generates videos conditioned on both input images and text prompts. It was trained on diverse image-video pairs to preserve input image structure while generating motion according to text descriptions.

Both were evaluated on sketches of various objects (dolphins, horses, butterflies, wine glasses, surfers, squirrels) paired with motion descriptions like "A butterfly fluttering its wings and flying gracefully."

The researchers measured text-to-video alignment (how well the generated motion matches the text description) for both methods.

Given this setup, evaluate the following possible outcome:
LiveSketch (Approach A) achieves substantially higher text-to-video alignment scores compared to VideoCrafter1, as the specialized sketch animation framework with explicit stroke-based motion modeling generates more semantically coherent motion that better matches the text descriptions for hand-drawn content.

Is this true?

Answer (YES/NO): YES